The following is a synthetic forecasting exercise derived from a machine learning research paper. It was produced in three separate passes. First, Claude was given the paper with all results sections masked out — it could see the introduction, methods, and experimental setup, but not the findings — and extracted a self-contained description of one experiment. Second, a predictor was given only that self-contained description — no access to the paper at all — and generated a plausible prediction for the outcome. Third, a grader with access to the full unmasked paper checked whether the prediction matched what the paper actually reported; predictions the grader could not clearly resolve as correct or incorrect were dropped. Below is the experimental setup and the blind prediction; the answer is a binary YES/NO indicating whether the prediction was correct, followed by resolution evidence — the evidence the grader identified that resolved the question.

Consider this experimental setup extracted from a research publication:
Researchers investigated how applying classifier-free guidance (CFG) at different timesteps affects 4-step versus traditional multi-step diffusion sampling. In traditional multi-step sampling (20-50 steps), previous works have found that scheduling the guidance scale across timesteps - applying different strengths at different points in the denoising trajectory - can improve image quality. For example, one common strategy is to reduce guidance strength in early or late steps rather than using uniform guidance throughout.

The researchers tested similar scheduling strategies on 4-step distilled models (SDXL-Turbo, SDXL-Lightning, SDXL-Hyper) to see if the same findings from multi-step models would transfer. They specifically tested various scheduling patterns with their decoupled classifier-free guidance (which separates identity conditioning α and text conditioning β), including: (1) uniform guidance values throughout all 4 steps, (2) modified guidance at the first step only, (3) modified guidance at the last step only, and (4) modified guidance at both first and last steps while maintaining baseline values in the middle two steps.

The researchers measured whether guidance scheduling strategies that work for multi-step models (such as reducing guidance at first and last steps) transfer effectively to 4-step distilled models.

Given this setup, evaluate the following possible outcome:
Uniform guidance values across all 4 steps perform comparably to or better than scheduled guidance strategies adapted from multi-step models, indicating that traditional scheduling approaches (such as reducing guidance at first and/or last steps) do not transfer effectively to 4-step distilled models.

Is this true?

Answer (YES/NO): NO